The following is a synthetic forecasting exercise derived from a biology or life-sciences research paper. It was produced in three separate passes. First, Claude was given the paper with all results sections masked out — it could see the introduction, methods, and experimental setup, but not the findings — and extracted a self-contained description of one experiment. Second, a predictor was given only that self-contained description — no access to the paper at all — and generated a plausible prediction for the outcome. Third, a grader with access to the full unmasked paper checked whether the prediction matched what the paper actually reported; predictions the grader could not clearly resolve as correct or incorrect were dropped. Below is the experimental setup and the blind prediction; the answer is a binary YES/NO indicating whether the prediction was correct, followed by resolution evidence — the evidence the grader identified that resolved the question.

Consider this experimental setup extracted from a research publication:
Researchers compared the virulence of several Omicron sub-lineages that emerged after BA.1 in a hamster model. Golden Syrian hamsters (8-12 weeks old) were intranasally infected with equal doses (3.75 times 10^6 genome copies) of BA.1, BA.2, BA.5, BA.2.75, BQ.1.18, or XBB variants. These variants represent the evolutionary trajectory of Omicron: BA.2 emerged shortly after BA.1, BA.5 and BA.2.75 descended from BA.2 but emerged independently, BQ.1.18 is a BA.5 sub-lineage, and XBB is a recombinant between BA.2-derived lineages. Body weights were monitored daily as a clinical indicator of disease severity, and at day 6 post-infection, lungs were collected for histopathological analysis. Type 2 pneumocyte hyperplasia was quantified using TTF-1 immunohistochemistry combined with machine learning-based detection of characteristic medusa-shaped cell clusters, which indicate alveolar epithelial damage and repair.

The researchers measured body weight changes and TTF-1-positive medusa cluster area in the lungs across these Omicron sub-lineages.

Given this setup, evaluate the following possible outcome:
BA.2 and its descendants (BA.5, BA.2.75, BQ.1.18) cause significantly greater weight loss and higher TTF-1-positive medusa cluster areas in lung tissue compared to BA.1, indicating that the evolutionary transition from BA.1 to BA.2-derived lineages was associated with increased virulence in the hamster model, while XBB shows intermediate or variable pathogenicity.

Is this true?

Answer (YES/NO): NO